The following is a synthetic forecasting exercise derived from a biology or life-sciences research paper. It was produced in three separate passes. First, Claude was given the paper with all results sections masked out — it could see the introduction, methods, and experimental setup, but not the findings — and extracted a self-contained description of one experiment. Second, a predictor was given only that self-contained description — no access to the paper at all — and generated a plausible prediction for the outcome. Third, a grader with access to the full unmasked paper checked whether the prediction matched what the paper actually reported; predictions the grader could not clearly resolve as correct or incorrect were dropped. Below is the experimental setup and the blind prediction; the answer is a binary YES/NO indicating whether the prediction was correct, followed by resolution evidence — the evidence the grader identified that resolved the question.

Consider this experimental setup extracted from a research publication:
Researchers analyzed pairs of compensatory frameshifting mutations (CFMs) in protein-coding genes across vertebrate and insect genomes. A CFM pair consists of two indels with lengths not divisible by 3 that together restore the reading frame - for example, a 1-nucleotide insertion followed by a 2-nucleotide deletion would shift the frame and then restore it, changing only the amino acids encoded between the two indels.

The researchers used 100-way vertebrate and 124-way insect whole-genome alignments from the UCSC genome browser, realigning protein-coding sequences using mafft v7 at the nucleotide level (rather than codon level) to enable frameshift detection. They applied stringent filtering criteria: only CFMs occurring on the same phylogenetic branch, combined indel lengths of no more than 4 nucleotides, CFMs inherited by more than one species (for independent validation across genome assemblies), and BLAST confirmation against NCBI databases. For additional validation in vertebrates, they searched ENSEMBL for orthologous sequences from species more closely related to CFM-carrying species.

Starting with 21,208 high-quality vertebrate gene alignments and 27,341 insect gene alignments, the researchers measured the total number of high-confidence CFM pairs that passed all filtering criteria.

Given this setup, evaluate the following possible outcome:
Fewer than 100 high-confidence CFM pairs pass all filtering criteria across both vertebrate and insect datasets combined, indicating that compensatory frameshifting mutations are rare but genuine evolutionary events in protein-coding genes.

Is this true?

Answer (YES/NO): YES